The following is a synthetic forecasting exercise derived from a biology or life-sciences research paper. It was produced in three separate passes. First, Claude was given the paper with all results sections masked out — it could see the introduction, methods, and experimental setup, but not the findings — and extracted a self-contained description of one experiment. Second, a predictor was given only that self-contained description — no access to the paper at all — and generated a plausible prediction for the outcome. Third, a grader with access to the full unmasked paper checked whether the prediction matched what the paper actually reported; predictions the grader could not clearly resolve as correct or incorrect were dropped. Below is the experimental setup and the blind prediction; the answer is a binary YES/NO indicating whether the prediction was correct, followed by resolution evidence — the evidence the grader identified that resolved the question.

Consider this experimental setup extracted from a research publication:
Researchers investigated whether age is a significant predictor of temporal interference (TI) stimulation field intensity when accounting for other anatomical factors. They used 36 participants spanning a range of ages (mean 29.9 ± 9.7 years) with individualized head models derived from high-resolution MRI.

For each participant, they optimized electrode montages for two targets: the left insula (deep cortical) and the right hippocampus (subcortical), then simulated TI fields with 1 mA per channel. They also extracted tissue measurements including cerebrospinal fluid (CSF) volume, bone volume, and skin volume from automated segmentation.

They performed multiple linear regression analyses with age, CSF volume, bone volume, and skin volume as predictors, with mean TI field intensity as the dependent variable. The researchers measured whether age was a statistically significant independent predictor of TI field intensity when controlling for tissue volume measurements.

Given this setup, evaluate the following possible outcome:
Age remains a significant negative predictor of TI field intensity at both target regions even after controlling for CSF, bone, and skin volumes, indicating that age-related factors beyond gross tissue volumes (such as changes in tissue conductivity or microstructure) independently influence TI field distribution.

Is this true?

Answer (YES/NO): NO